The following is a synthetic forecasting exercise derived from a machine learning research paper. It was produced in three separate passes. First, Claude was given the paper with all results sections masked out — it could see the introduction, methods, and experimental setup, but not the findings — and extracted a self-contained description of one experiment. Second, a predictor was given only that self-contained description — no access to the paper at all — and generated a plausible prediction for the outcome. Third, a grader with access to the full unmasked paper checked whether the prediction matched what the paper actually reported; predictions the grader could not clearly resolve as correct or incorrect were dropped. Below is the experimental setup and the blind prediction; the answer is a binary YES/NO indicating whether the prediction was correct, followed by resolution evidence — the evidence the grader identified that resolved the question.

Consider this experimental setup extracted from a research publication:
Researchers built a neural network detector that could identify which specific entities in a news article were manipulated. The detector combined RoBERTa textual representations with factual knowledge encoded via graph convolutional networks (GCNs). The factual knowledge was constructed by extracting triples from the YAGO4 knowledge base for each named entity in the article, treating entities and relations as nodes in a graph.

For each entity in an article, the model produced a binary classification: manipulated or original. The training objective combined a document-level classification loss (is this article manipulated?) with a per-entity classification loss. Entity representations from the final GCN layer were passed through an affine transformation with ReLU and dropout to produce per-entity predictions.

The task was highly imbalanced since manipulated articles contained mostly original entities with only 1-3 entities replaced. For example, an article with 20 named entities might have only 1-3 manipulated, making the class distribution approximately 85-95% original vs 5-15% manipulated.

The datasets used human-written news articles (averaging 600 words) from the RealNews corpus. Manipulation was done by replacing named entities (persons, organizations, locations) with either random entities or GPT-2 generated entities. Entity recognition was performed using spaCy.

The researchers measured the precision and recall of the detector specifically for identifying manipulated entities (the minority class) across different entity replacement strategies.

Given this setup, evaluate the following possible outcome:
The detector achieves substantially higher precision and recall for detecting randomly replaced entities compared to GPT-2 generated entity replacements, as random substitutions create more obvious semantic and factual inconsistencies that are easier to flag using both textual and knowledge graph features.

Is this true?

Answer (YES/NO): NO